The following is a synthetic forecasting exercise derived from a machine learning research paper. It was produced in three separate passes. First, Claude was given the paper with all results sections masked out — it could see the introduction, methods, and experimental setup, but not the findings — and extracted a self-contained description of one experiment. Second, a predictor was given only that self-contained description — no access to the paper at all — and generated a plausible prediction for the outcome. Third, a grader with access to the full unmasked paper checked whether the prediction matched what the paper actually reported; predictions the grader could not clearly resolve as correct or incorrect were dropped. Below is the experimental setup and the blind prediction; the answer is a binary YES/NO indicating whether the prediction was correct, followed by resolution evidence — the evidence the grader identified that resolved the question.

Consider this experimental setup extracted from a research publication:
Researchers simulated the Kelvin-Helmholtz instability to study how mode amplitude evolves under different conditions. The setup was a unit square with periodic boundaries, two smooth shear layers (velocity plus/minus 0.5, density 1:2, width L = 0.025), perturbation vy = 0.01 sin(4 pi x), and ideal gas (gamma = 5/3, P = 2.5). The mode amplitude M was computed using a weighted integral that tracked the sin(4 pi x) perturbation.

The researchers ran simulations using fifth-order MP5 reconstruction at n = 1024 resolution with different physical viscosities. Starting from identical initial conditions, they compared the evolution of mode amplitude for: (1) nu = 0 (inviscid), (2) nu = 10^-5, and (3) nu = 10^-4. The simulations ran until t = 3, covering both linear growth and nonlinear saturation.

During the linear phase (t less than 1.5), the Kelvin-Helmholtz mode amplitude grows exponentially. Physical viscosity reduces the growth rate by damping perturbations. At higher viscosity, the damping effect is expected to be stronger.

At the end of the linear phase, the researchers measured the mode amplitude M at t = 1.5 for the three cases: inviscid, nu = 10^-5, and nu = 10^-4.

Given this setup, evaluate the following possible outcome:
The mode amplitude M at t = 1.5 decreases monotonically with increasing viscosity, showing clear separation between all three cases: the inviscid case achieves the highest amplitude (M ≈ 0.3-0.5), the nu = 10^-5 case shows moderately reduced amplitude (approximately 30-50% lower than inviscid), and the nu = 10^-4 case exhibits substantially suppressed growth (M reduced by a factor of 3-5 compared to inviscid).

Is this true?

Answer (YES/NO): NO